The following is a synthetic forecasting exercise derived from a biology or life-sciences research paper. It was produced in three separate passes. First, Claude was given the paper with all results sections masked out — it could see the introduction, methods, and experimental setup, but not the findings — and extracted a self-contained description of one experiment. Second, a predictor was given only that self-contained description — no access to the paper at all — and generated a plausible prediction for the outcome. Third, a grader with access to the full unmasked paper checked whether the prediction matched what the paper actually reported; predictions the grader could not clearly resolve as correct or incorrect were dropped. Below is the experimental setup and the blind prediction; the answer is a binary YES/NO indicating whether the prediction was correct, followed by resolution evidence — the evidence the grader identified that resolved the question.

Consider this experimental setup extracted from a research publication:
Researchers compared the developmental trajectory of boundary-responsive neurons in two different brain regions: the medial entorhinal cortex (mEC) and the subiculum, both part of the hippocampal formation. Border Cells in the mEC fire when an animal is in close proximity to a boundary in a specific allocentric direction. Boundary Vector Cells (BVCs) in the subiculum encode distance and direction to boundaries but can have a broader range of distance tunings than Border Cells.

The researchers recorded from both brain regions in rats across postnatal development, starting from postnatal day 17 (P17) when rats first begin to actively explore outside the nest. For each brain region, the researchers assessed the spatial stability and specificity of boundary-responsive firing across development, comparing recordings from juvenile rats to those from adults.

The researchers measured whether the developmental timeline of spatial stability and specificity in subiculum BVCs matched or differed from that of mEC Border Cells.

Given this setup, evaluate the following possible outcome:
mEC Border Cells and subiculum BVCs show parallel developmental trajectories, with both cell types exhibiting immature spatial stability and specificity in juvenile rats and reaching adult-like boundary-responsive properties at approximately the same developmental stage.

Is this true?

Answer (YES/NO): NO